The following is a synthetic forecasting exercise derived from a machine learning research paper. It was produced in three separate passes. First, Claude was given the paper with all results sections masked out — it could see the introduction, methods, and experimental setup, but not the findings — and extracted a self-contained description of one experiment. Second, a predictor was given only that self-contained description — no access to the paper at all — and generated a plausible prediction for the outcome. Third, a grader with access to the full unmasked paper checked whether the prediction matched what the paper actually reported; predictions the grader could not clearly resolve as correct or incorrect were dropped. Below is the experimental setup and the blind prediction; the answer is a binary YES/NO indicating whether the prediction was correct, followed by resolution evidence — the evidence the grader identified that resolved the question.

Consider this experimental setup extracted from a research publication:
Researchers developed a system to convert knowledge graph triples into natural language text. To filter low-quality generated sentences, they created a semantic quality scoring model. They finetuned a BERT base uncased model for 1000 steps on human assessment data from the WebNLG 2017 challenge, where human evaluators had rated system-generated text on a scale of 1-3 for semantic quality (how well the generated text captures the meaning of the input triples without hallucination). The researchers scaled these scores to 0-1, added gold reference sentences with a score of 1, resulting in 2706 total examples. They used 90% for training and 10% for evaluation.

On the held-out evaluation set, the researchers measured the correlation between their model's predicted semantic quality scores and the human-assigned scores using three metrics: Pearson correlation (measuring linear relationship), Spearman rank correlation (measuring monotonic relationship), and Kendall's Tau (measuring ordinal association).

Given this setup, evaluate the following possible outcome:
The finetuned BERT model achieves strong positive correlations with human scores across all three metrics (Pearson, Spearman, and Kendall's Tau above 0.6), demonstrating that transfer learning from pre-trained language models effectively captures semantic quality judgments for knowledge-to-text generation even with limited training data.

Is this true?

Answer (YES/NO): NO